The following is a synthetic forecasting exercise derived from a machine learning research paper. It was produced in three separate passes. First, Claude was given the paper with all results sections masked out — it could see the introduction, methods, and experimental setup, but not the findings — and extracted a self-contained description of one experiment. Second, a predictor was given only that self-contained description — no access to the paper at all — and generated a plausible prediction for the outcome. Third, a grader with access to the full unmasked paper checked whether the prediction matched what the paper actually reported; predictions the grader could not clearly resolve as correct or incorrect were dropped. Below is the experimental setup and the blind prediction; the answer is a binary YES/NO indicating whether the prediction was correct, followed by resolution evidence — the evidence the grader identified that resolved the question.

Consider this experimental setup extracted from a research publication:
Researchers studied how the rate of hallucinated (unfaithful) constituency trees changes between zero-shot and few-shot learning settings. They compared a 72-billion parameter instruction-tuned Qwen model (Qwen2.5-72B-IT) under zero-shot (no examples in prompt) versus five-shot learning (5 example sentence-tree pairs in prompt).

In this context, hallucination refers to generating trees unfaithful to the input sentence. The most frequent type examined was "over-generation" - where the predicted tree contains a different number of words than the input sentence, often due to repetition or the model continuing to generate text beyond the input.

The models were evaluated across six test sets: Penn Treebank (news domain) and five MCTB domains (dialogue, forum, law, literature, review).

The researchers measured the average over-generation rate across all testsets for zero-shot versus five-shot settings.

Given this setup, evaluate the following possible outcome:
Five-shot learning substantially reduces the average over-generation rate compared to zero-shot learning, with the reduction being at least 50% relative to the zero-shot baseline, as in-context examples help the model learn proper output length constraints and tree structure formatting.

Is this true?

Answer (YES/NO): NO